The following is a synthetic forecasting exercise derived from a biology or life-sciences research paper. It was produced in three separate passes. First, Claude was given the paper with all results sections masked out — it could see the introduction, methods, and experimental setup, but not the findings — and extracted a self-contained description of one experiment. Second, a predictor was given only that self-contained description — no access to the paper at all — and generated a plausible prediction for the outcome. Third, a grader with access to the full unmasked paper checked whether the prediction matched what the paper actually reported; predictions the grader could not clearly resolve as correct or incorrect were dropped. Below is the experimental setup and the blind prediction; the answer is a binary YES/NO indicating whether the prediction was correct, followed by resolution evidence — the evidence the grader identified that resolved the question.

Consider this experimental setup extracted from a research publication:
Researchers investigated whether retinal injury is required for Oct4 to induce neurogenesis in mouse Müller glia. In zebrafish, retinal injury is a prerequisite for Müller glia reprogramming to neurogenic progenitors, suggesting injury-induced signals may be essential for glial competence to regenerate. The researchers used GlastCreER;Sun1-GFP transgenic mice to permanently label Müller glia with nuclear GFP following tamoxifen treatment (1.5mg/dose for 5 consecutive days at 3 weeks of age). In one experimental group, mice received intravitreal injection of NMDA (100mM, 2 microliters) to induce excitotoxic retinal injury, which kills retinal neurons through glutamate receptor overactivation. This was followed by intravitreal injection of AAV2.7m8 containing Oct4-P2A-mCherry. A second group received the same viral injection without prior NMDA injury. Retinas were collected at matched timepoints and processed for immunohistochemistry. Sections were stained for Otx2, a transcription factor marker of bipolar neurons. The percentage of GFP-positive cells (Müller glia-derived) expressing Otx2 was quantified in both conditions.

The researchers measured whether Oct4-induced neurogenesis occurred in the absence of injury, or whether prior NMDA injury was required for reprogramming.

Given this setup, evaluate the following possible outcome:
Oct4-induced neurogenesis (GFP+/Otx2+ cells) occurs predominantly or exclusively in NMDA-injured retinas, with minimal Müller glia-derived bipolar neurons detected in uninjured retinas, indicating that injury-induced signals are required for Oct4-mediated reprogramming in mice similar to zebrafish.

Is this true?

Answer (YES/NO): YES